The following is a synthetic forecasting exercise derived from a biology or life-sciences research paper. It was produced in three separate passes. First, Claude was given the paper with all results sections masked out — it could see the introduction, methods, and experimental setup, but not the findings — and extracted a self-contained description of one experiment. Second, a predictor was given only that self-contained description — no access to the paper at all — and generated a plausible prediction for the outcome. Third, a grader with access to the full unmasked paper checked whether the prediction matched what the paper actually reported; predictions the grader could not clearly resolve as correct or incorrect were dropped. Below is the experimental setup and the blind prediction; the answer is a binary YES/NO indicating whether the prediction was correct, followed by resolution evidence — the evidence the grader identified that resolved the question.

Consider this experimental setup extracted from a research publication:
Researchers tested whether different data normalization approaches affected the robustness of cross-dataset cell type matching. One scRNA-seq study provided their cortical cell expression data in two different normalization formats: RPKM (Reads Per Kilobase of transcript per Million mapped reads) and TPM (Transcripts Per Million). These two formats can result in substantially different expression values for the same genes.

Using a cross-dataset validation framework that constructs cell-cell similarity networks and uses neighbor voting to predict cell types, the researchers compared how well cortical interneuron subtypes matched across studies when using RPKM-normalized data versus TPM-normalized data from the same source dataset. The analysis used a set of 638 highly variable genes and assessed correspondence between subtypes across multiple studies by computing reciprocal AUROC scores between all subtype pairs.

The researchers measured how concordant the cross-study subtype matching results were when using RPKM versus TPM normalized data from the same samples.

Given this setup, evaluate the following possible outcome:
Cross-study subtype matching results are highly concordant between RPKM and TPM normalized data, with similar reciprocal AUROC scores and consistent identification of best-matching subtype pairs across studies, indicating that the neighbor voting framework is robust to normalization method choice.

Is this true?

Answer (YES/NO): YES